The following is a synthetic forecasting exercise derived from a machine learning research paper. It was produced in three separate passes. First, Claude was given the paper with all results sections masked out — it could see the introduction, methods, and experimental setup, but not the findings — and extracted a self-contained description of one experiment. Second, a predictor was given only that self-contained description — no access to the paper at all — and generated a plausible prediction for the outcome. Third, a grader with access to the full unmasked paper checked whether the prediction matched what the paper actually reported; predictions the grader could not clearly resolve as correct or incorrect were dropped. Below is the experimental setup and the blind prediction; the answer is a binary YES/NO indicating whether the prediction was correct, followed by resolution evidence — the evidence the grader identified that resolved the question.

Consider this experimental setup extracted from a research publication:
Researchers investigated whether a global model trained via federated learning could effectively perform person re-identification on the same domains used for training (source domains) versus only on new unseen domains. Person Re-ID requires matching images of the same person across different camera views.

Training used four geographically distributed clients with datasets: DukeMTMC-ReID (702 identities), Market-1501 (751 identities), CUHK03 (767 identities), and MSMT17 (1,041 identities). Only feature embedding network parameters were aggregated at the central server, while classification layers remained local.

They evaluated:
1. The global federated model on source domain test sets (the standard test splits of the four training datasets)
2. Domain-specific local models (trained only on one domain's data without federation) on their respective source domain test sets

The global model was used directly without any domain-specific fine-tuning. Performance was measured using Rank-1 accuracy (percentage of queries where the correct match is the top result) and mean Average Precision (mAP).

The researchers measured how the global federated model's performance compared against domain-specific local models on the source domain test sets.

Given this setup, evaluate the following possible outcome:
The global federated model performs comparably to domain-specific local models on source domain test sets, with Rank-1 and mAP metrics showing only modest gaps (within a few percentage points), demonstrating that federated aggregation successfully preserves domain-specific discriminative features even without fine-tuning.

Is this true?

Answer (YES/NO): NO